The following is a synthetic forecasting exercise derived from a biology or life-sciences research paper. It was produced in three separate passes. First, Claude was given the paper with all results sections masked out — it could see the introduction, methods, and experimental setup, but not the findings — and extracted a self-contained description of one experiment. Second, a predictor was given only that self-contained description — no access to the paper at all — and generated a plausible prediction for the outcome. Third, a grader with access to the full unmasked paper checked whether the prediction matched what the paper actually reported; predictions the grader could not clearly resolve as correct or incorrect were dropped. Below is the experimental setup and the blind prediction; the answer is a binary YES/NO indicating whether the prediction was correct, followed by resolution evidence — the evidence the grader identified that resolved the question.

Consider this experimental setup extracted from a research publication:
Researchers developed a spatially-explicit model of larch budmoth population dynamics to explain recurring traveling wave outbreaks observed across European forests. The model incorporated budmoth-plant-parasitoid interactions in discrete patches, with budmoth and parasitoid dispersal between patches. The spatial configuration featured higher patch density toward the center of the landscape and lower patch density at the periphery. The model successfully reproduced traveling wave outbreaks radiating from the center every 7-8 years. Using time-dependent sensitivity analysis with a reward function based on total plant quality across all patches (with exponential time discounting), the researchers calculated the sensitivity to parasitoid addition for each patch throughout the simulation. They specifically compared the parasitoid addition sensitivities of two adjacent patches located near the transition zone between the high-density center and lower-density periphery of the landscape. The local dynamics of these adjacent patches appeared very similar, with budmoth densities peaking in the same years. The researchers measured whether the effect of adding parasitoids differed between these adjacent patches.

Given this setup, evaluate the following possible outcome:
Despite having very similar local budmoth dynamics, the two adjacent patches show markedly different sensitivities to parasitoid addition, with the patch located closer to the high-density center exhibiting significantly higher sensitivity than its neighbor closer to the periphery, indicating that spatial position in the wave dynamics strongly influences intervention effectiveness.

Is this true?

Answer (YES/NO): NO